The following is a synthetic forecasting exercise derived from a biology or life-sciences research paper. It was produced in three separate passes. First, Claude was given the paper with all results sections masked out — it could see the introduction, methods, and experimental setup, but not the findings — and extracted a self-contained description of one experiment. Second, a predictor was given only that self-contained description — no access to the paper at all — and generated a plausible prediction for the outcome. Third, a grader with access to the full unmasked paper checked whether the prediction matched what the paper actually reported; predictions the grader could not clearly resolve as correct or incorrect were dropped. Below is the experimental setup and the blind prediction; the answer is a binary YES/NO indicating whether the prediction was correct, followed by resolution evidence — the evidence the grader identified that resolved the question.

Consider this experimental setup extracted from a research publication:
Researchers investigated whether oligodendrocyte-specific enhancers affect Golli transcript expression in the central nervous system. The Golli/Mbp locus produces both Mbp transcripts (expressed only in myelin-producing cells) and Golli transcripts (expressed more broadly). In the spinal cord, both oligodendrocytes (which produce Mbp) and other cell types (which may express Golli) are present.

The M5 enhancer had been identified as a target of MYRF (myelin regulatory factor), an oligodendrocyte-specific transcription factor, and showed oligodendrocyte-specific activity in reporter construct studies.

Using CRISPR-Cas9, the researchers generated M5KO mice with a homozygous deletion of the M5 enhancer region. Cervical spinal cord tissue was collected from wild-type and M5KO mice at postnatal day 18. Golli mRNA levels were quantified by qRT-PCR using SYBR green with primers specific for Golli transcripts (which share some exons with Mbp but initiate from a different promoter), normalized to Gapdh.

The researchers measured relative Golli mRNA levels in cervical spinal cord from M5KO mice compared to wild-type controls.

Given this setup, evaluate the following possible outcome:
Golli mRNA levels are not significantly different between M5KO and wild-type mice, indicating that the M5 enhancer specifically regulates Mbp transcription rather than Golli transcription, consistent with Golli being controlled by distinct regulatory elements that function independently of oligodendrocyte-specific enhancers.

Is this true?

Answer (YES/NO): YES